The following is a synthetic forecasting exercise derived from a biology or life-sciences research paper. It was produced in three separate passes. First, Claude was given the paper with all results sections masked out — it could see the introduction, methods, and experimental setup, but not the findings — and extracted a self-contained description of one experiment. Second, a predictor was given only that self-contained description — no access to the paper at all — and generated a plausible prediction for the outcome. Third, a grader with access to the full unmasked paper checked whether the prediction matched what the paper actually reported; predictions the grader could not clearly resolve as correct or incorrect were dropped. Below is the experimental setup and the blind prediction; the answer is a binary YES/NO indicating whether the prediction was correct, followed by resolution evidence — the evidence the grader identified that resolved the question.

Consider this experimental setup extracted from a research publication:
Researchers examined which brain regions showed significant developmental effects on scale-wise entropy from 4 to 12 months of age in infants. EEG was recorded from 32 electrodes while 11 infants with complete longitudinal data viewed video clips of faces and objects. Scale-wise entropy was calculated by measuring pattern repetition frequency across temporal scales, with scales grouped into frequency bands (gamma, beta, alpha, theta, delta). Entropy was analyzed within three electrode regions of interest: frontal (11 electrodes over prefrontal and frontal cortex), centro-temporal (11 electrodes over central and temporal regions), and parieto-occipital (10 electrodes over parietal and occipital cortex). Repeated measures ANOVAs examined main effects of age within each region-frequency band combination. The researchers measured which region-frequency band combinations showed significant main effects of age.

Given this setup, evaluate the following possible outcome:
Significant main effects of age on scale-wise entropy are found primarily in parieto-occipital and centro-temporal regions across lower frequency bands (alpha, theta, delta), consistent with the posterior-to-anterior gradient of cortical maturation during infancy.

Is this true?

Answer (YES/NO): NO